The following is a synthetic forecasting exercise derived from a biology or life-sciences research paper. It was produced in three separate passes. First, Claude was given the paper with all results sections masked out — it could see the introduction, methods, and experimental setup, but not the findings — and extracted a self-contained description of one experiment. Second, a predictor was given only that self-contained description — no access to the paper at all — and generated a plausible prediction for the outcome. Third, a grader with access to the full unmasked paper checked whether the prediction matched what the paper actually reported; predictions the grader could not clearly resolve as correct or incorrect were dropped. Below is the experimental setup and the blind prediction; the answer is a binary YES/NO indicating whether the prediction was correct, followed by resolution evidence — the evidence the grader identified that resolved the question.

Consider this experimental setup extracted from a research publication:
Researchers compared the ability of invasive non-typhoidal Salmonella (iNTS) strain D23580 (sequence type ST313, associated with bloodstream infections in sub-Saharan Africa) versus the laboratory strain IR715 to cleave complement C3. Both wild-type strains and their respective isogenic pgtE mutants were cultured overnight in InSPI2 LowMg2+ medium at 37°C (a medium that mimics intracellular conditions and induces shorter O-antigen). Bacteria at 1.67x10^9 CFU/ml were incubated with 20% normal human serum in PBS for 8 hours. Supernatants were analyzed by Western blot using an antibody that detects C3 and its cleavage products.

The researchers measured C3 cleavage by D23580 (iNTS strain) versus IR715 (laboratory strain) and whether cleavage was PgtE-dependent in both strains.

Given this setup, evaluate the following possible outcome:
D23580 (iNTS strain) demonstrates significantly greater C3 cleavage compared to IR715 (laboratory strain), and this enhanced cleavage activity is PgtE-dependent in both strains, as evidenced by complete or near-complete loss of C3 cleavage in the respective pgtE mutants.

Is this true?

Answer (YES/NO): NO